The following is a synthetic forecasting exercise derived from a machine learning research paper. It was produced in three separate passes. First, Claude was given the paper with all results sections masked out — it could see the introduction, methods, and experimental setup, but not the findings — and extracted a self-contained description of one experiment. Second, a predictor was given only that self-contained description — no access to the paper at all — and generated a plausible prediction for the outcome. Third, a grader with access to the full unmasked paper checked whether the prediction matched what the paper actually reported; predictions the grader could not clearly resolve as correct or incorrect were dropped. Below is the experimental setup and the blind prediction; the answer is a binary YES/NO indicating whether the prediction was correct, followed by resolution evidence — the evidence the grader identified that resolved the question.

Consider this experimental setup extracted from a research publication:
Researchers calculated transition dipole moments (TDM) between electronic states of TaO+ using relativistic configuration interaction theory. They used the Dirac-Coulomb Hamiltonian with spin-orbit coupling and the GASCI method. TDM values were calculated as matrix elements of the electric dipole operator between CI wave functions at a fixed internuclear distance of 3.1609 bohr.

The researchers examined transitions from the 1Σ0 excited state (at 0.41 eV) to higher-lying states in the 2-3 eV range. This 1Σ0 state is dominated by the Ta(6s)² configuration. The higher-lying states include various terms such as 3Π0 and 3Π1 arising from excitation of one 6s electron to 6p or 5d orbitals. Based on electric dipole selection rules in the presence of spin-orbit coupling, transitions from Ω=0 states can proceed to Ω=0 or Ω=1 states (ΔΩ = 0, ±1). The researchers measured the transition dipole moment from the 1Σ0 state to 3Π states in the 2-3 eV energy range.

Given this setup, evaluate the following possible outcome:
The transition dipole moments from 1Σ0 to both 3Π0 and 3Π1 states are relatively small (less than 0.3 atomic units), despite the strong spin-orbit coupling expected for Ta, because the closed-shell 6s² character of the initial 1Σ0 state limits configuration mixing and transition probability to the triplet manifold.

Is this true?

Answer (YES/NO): NO